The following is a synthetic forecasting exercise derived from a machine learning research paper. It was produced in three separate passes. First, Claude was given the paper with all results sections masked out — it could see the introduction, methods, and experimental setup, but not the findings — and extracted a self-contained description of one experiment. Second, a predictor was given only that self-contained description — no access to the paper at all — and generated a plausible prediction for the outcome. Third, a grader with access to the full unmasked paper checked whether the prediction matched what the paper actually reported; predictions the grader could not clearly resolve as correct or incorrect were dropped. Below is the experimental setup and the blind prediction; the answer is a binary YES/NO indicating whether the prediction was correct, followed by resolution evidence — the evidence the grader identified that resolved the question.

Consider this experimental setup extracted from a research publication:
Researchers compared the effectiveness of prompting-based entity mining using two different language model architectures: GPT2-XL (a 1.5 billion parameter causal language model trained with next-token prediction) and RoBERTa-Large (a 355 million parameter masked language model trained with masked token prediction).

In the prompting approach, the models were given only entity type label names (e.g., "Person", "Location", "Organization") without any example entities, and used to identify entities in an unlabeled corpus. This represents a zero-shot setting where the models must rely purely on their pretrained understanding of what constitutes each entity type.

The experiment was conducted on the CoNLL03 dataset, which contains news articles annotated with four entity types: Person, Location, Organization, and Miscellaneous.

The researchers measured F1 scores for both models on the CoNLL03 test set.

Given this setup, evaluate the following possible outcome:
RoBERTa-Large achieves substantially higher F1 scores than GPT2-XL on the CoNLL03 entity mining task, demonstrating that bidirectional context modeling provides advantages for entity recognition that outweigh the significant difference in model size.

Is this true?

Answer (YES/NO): YES